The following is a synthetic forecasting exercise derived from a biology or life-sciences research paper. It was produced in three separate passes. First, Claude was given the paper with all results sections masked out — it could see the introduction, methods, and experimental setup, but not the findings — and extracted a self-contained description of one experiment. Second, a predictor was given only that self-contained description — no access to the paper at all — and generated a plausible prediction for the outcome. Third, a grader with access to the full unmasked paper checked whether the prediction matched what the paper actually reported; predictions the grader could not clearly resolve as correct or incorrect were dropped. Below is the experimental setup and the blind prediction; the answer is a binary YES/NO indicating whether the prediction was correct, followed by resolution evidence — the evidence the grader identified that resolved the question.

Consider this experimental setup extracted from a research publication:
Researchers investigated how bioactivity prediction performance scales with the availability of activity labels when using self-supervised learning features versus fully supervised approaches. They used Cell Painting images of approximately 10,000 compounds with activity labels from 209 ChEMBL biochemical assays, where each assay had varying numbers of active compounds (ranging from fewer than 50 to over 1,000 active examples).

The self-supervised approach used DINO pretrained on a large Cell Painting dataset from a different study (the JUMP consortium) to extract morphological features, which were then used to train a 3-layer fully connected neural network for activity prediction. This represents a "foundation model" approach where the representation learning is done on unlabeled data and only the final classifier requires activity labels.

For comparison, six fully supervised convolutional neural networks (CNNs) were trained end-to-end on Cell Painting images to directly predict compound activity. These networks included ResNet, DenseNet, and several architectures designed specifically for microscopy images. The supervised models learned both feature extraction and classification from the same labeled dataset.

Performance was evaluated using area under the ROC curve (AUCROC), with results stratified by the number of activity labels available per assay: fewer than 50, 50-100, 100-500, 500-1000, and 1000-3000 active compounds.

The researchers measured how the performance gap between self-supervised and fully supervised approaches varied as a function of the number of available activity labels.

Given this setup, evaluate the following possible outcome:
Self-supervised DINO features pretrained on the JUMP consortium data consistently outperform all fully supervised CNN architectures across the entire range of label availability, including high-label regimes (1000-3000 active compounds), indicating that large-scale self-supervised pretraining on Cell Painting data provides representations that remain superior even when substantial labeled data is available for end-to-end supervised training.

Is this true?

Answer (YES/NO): NO